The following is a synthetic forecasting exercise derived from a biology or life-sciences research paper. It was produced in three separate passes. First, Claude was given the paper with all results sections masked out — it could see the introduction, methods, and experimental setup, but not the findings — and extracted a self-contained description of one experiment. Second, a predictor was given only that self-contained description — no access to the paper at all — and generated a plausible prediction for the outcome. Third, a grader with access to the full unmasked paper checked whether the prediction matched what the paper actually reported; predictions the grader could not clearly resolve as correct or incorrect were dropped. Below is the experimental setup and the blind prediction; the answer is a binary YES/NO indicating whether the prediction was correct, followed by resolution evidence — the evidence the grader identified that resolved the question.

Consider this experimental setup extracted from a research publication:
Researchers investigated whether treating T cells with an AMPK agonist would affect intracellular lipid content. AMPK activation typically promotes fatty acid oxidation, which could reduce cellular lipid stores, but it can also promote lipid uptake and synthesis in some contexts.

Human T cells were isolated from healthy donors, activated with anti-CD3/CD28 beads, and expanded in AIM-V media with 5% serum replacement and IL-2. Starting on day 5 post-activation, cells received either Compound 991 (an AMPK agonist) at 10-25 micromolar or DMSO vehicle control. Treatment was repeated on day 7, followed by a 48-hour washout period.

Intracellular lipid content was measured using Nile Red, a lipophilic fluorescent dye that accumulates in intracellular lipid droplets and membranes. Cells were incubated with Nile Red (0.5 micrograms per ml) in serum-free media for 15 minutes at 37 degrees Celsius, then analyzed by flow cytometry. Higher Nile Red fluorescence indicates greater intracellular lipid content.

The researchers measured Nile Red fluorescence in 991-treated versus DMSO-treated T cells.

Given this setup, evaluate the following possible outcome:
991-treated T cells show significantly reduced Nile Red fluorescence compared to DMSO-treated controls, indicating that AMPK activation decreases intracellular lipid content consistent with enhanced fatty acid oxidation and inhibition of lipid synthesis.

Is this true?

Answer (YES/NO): YES